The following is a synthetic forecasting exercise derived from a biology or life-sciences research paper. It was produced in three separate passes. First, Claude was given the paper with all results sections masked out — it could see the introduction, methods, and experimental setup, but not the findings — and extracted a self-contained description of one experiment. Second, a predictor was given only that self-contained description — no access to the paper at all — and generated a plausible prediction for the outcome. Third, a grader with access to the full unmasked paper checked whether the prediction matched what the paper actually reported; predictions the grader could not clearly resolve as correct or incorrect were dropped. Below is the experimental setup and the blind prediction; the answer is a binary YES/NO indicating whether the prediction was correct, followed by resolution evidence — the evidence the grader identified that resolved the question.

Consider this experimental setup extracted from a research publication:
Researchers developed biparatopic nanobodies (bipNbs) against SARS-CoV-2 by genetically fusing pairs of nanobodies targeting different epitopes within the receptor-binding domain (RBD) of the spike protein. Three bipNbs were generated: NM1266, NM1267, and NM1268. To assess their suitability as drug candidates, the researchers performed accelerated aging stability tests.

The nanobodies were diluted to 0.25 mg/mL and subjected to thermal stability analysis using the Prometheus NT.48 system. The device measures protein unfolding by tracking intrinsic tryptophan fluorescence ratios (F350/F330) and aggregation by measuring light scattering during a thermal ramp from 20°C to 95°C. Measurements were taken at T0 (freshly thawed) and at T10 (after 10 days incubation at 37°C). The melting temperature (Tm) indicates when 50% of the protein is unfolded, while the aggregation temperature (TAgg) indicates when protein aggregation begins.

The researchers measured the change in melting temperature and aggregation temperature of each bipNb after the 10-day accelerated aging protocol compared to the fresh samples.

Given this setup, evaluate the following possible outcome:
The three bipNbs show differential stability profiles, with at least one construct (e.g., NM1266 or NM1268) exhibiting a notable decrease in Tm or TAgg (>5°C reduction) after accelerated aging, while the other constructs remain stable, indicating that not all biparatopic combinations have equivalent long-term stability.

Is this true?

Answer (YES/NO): NO